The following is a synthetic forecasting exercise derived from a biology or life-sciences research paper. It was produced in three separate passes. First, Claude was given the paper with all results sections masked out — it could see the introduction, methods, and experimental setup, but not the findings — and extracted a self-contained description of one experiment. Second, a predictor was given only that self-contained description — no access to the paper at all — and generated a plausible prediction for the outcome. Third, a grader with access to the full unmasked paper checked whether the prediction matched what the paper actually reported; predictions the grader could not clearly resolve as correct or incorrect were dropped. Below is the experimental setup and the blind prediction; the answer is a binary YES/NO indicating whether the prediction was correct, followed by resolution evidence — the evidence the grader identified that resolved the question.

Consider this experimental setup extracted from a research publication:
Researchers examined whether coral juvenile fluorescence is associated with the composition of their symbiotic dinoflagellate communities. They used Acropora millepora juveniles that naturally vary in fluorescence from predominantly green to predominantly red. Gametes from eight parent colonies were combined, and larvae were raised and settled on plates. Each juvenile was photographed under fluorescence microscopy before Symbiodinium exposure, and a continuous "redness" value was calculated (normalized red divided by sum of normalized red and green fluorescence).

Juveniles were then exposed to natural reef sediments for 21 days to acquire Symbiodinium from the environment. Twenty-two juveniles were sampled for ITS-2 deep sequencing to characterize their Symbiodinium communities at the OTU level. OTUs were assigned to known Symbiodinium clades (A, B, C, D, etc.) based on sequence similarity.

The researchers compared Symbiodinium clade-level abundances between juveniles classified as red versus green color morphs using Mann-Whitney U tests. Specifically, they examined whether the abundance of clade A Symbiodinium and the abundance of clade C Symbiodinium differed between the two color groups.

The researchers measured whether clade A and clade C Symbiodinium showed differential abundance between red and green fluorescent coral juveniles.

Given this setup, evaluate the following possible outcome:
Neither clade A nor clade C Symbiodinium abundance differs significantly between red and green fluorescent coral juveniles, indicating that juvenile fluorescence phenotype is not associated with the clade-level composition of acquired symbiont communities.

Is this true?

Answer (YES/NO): NO